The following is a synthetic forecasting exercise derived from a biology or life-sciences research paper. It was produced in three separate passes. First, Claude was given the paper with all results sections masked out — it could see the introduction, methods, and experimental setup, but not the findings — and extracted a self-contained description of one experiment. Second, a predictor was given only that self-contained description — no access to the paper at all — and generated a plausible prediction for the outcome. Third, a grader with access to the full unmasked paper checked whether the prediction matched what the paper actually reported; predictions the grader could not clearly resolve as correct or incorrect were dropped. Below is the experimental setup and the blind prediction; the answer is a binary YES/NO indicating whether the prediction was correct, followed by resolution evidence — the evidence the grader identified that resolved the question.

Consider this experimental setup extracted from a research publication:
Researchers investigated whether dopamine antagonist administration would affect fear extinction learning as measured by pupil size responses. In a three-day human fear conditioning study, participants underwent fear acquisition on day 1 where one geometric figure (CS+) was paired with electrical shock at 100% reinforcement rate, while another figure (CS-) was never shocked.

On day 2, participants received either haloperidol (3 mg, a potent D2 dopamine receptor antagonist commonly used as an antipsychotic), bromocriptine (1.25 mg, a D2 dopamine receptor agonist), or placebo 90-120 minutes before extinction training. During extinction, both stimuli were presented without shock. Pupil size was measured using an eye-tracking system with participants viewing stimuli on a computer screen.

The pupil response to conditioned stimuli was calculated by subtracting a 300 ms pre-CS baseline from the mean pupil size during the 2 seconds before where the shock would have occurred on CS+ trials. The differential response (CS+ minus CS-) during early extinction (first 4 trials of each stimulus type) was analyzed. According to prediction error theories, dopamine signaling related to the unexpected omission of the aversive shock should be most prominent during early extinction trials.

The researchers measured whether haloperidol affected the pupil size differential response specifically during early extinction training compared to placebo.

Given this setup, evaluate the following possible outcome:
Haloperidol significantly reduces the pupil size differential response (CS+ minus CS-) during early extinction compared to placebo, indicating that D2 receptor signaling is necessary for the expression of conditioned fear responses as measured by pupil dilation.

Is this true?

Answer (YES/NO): NO